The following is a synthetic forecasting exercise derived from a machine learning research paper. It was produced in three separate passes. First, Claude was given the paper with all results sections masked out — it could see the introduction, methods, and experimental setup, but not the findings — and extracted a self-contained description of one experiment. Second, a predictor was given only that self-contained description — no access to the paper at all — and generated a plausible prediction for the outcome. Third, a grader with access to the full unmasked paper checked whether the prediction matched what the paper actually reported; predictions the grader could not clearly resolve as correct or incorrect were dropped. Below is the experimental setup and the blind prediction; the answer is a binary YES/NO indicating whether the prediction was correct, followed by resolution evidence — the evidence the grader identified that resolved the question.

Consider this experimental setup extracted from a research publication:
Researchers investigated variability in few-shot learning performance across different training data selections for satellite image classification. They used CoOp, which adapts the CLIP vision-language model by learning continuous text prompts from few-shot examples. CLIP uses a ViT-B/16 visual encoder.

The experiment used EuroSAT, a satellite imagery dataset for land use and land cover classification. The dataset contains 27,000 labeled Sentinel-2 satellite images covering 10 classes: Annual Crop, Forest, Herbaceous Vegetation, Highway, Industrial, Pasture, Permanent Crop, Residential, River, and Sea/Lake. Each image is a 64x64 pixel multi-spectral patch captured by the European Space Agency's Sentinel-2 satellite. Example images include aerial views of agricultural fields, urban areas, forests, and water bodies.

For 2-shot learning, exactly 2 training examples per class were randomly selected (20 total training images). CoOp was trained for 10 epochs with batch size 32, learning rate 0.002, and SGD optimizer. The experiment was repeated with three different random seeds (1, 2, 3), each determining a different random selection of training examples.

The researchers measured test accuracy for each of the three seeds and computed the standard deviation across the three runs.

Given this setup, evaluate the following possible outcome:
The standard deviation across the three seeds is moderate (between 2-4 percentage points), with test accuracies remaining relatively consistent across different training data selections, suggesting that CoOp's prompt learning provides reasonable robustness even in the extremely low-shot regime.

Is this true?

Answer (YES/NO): NO